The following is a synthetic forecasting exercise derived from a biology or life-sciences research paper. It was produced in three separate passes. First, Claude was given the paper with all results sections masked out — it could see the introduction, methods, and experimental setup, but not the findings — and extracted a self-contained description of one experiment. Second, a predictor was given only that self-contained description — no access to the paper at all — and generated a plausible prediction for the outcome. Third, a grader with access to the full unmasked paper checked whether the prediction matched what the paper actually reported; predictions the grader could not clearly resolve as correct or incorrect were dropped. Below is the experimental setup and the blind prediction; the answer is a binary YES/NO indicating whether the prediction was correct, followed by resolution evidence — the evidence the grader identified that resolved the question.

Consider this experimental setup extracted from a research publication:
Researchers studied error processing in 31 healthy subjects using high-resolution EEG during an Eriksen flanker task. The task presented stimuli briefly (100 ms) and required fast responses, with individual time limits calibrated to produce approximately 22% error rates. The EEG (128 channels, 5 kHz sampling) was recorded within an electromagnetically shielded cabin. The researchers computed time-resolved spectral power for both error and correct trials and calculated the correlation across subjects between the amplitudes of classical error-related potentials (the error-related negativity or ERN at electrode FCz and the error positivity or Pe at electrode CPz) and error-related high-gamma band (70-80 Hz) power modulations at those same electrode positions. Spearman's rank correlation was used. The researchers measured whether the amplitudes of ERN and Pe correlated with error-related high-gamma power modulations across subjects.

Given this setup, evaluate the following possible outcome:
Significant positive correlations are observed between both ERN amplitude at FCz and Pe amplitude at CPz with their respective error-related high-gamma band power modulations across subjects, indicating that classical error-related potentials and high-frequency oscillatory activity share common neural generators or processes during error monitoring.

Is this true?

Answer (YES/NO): NO